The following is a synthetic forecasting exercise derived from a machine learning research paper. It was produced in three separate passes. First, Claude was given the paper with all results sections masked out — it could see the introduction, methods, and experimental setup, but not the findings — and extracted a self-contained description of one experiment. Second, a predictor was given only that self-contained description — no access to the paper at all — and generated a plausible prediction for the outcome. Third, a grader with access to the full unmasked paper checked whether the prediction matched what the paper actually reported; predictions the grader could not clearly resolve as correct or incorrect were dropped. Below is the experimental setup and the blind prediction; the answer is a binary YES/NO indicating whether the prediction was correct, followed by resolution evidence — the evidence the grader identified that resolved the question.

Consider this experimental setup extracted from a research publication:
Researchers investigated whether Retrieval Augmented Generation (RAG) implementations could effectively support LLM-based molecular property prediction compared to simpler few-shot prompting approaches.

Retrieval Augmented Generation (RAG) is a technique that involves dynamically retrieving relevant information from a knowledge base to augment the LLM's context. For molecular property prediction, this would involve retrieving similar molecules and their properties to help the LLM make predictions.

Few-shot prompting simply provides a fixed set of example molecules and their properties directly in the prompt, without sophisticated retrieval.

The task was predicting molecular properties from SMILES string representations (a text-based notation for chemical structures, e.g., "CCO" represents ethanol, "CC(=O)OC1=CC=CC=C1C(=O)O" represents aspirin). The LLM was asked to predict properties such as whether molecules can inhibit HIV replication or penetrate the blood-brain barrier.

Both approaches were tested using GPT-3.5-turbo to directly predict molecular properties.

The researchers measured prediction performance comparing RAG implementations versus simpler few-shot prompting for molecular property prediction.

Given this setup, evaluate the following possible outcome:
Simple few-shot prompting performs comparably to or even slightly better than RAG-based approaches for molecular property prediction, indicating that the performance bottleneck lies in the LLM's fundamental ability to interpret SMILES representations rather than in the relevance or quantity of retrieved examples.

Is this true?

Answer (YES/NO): NO